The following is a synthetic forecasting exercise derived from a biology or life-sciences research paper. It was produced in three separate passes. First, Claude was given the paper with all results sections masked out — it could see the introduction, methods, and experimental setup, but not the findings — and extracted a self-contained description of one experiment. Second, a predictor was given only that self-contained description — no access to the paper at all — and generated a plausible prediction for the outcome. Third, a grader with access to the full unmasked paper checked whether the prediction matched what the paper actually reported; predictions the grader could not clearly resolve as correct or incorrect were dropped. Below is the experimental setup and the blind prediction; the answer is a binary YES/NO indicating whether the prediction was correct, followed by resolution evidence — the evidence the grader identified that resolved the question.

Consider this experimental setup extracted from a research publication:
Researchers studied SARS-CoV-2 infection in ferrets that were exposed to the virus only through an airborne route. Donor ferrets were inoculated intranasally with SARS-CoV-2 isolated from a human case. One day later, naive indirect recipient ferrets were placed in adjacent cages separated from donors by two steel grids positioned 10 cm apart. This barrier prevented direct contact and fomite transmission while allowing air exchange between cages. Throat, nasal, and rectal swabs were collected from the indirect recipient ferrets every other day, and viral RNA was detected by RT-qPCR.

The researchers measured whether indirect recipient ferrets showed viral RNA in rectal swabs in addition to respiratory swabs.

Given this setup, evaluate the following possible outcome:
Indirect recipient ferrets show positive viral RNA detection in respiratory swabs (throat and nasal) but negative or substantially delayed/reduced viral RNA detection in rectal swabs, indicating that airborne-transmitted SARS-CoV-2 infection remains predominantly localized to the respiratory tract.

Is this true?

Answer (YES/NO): YES